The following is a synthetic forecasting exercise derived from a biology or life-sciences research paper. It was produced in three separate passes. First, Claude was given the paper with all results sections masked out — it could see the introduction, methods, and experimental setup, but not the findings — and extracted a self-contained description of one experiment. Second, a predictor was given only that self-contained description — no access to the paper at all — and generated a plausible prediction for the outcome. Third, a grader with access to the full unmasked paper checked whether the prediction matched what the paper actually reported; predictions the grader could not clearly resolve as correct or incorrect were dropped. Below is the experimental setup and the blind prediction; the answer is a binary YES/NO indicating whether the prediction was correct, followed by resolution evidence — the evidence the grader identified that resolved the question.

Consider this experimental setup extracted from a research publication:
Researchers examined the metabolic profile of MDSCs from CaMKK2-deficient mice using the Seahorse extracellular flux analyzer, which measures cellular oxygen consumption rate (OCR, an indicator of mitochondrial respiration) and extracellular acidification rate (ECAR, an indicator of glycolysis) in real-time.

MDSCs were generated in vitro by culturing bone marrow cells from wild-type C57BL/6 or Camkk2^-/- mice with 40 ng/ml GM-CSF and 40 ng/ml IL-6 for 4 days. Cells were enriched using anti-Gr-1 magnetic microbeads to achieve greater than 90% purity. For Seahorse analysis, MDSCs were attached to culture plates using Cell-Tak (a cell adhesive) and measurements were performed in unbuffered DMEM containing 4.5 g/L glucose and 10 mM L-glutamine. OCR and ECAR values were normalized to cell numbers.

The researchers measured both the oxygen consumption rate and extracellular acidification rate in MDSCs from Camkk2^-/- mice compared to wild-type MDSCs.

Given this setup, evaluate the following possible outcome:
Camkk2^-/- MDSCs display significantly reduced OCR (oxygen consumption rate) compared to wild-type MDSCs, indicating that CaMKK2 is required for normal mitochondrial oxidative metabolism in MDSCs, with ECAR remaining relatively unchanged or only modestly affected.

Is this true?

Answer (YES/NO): NO